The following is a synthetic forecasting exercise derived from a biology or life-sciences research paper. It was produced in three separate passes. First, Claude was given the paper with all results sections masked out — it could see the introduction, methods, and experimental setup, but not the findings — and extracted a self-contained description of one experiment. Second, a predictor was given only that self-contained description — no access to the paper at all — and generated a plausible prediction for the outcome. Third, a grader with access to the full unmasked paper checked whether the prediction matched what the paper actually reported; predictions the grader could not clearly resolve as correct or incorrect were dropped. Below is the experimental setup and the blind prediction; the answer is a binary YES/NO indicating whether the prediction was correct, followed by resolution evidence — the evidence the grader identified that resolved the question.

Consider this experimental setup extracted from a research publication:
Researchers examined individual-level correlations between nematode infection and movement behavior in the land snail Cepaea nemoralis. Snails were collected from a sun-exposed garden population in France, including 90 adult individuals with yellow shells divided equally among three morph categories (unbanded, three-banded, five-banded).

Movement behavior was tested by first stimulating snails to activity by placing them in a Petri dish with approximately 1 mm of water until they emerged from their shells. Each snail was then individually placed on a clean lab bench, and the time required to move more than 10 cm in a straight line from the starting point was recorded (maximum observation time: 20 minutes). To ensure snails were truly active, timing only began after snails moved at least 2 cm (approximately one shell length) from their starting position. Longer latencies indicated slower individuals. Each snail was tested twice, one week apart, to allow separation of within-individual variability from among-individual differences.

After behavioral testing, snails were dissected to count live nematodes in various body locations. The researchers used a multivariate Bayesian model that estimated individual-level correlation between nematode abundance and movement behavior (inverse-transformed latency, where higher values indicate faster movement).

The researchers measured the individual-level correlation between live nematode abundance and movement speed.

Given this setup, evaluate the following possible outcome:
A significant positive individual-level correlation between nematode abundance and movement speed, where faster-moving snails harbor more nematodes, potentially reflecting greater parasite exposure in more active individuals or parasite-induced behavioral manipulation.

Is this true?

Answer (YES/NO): NO